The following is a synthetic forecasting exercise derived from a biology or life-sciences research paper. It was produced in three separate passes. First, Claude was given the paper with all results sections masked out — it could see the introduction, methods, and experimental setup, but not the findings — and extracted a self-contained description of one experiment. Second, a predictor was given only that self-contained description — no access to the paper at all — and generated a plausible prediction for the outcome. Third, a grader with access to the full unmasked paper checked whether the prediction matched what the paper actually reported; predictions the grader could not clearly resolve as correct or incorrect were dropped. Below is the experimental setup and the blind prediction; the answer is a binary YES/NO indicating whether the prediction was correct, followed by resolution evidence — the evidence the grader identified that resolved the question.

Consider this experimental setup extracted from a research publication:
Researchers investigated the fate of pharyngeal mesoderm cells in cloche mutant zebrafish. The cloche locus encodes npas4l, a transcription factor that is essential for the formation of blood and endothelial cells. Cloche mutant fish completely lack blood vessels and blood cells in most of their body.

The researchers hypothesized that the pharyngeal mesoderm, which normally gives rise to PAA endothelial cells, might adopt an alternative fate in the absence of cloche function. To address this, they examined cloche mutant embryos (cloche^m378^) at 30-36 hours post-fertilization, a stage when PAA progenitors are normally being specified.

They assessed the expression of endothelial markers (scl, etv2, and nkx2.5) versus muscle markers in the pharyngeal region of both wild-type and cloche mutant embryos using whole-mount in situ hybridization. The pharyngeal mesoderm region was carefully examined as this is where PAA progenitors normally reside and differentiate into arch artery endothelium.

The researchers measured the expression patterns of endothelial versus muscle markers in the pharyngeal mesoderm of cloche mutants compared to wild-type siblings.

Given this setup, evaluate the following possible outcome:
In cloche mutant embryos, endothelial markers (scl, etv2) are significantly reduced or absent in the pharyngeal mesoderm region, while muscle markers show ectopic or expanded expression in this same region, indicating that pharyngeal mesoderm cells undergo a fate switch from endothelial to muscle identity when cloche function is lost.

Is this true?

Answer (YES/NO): YES